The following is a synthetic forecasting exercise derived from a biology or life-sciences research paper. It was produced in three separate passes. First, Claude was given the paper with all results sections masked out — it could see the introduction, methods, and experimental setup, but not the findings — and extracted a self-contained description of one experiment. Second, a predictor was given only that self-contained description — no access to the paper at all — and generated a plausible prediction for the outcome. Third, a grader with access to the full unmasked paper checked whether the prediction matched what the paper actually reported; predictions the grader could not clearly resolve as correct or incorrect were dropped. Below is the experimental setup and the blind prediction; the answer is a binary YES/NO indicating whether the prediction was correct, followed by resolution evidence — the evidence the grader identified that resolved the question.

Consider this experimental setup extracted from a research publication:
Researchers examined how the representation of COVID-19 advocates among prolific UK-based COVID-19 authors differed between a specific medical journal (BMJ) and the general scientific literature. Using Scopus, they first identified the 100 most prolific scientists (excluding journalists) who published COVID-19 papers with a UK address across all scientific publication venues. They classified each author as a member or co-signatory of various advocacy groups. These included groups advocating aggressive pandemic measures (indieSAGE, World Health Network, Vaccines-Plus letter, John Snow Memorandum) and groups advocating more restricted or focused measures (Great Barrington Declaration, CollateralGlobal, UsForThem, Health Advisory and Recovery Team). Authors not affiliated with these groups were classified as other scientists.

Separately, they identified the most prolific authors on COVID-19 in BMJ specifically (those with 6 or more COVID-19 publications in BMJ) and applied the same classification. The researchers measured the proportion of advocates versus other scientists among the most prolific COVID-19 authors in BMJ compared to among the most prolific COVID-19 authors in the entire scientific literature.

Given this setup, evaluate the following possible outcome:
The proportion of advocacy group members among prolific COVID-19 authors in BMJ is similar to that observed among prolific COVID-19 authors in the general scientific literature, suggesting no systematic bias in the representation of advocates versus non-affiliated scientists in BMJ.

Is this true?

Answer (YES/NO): NO